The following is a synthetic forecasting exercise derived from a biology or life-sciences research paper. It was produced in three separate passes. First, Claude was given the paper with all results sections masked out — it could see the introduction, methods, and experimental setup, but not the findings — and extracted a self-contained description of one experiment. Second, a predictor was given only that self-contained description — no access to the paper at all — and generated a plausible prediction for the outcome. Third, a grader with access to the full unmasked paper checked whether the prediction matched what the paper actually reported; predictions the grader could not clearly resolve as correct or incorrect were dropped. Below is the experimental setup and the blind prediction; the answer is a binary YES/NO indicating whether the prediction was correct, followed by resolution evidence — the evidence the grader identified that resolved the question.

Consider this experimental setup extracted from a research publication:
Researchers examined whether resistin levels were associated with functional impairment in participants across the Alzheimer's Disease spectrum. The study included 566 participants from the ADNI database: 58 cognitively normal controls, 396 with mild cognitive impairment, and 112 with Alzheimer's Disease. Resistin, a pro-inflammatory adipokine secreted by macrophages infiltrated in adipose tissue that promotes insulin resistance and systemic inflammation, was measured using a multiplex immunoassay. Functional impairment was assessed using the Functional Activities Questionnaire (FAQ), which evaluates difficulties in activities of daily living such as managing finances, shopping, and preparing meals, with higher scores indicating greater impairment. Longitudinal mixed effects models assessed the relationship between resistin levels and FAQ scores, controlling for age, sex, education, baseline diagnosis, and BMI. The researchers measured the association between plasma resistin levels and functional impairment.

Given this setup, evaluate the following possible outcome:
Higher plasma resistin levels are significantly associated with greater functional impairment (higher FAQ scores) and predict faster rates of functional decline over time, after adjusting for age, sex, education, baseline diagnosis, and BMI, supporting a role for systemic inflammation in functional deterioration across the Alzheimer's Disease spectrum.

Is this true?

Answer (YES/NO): NO